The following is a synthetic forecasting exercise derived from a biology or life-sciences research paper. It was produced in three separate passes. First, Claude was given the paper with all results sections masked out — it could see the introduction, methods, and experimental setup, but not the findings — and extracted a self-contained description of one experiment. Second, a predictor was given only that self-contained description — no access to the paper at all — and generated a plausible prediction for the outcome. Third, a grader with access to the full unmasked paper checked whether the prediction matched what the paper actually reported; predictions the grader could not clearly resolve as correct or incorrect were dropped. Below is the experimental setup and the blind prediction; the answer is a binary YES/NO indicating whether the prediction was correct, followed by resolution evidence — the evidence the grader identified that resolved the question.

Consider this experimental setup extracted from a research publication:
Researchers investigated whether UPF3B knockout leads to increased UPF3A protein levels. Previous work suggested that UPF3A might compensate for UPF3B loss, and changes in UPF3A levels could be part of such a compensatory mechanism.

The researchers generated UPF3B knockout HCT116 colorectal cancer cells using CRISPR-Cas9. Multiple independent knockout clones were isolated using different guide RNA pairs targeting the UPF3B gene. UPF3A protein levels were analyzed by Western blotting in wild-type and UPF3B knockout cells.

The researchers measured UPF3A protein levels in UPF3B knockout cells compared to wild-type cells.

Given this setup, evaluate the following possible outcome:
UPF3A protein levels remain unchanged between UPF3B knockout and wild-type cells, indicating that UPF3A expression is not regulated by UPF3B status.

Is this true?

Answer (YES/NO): NO